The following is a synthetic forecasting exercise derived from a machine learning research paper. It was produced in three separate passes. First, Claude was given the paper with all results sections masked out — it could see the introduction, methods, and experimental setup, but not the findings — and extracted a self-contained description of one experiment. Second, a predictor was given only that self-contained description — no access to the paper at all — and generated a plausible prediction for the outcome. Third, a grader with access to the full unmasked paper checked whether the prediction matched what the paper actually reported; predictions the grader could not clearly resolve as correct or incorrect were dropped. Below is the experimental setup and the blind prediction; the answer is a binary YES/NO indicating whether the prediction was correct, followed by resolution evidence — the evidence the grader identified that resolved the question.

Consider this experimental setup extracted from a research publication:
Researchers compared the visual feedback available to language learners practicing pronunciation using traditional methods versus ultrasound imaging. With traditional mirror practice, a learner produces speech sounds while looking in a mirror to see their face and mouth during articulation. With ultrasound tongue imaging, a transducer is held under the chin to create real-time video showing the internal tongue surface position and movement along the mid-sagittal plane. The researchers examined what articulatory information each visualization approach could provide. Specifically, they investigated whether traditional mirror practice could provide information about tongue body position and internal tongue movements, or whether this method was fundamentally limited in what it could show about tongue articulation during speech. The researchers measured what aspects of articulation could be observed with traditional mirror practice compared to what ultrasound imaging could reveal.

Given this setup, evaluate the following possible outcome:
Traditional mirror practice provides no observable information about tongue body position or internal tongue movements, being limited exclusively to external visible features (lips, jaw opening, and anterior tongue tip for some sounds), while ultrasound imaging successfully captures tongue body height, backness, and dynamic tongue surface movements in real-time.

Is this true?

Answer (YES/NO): YES